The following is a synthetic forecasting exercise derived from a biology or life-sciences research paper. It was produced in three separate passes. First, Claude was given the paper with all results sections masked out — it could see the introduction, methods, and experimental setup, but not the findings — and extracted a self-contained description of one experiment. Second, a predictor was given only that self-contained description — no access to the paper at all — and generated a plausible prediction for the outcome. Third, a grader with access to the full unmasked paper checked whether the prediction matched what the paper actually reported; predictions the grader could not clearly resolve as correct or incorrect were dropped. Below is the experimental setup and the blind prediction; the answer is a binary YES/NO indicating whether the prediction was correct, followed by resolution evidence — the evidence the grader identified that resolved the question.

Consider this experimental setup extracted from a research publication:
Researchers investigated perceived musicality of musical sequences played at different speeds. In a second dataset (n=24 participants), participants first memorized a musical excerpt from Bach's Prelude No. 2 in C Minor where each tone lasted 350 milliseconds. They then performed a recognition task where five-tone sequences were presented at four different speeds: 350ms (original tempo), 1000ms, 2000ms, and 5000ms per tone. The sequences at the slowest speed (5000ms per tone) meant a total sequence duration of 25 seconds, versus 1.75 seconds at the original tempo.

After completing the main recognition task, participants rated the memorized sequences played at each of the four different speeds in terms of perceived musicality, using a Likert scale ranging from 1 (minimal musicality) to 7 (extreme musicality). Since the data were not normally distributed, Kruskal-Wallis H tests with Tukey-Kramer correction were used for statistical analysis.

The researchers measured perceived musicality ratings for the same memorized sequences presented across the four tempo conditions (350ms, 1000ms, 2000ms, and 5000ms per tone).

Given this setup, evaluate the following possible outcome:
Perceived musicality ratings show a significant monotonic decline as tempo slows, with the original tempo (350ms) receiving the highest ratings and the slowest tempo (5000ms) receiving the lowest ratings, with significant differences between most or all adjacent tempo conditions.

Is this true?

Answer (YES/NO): NO